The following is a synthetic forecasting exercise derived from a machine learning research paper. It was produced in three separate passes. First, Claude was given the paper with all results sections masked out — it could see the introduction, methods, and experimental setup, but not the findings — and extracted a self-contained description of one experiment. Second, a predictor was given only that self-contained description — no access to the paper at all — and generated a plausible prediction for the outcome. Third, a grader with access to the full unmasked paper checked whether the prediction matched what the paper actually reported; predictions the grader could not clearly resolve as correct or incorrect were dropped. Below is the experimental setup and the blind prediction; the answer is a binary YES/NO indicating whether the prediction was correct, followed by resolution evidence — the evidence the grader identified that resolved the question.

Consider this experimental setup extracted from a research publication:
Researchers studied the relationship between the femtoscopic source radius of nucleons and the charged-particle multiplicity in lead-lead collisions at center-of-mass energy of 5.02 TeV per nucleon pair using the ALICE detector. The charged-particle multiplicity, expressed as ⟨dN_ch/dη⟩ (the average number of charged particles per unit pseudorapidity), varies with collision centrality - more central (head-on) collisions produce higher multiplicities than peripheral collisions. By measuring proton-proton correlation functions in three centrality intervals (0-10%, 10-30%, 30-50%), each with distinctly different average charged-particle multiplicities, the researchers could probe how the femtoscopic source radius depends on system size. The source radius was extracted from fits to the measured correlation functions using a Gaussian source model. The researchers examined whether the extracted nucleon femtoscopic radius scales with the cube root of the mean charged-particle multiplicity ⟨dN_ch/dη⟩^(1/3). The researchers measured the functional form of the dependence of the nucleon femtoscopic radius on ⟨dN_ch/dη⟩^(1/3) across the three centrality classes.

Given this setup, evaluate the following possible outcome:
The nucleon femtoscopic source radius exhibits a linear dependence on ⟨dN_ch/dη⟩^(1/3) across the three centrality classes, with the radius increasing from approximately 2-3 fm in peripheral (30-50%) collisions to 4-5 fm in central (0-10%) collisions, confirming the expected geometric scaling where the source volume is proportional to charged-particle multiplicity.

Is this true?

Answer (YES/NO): NO